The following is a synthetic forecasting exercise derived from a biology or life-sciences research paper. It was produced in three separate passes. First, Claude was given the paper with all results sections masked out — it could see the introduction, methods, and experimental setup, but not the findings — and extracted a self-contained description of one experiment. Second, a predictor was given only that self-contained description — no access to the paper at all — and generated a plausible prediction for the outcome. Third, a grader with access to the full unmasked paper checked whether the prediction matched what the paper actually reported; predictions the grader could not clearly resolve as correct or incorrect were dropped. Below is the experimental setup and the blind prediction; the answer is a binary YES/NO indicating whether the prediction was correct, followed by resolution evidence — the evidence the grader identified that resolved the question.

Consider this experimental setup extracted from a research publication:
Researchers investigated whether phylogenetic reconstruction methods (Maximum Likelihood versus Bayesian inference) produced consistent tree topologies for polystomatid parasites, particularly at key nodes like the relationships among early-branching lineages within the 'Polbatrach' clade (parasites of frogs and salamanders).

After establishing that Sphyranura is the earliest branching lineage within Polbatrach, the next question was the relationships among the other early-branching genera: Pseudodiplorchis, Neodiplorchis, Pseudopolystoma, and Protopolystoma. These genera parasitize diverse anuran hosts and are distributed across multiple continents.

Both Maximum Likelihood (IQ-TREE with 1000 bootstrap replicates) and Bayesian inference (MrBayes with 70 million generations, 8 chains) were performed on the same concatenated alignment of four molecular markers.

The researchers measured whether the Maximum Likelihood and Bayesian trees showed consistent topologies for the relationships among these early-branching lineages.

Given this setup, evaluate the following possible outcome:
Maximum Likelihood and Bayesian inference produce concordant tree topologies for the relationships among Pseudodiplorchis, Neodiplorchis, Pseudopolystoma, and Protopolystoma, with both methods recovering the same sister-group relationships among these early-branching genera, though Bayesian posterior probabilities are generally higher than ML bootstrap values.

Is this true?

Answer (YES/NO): NO